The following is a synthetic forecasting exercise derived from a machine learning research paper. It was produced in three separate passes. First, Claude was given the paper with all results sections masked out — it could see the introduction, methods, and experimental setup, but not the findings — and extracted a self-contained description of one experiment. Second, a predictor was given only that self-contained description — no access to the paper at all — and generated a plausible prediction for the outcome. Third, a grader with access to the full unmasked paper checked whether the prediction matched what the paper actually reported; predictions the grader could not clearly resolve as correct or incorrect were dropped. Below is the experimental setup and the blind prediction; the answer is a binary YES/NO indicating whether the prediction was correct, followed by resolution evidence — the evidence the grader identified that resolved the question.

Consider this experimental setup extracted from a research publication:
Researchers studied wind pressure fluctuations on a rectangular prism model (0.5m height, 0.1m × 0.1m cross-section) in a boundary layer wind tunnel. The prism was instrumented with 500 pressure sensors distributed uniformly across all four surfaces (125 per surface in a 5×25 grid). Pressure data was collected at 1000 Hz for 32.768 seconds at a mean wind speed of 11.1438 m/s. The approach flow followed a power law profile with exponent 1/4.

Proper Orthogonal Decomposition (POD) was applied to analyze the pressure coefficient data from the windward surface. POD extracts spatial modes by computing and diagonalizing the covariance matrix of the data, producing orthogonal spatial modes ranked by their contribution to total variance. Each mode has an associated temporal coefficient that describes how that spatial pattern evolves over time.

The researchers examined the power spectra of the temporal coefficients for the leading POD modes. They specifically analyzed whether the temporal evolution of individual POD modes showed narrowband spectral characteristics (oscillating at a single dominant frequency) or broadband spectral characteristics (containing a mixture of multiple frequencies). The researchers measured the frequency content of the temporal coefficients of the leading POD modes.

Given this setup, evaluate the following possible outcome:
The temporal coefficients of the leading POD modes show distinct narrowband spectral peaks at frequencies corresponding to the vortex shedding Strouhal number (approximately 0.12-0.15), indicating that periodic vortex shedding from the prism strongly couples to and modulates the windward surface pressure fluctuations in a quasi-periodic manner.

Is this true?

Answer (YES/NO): NO